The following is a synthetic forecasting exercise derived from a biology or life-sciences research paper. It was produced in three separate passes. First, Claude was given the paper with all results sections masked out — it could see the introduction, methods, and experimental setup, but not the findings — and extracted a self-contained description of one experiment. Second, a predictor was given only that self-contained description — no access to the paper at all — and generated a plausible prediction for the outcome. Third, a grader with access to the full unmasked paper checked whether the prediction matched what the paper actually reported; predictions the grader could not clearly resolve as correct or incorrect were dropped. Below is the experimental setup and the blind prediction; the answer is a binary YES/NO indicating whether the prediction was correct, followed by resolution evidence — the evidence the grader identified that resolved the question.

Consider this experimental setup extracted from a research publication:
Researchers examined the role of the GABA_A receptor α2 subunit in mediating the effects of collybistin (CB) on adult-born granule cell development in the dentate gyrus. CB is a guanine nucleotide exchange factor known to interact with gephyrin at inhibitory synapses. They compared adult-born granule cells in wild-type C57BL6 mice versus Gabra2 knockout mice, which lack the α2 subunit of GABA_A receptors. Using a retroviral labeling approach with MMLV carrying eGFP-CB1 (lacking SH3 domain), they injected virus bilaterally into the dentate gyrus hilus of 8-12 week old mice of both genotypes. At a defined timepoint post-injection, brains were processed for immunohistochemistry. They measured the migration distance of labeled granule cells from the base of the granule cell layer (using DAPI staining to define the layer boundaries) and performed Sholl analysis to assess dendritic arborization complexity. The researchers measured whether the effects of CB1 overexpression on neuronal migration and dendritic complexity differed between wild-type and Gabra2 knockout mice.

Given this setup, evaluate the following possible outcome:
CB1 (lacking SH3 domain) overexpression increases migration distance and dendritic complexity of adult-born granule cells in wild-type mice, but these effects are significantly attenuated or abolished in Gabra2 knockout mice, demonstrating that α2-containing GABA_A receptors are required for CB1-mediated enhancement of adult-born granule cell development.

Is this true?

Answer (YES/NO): NO